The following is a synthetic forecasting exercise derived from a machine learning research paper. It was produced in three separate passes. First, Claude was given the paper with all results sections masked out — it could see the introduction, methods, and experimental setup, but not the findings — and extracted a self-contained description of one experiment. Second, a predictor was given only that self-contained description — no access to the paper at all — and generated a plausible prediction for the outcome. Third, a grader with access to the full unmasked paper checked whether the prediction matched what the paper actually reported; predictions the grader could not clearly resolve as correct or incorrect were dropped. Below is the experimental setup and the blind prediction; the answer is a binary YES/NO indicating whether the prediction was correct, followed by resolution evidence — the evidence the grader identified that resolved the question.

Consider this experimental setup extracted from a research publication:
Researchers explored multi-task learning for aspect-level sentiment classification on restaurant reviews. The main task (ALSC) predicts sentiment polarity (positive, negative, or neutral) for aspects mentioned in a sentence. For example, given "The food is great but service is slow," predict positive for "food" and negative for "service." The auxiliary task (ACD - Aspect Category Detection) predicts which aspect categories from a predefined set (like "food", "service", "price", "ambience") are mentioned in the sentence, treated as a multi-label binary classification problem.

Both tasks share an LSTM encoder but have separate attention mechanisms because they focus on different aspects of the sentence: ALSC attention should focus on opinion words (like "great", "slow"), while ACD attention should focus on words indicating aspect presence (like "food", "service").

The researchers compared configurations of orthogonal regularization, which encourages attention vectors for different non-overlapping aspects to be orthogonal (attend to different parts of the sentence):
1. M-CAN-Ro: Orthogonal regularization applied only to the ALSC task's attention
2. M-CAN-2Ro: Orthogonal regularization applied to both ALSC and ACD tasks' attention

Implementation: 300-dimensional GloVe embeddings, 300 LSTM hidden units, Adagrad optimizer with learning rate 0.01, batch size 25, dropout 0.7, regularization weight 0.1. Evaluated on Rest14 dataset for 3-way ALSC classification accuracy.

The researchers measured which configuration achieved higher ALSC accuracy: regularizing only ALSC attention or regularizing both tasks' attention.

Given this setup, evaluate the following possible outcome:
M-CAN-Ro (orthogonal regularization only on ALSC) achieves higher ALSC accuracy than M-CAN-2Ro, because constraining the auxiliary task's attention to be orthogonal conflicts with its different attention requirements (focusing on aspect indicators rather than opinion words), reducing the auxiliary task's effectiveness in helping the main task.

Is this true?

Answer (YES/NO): NO